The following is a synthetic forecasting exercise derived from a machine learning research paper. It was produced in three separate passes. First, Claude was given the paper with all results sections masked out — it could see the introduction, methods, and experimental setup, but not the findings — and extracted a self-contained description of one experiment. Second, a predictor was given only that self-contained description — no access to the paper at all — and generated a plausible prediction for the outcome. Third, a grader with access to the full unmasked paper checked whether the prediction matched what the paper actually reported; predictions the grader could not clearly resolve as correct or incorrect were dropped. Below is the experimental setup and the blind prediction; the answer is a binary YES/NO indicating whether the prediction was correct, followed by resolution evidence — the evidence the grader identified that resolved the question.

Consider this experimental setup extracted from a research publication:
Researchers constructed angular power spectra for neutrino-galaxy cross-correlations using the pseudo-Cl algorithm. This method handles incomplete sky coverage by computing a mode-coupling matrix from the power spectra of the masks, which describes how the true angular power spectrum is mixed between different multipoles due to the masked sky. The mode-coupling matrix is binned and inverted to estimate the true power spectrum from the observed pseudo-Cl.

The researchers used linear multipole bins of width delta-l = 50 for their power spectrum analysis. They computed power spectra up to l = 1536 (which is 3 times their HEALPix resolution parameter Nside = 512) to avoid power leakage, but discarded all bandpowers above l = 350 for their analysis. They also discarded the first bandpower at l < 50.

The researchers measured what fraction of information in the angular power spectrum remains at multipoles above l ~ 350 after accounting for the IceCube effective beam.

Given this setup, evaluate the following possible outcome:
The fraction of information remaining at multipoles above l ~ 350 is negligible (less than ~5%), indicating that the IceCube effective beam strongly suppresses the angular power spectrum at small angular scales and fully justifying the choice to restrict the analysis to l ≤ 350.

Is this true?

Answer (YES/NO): YES